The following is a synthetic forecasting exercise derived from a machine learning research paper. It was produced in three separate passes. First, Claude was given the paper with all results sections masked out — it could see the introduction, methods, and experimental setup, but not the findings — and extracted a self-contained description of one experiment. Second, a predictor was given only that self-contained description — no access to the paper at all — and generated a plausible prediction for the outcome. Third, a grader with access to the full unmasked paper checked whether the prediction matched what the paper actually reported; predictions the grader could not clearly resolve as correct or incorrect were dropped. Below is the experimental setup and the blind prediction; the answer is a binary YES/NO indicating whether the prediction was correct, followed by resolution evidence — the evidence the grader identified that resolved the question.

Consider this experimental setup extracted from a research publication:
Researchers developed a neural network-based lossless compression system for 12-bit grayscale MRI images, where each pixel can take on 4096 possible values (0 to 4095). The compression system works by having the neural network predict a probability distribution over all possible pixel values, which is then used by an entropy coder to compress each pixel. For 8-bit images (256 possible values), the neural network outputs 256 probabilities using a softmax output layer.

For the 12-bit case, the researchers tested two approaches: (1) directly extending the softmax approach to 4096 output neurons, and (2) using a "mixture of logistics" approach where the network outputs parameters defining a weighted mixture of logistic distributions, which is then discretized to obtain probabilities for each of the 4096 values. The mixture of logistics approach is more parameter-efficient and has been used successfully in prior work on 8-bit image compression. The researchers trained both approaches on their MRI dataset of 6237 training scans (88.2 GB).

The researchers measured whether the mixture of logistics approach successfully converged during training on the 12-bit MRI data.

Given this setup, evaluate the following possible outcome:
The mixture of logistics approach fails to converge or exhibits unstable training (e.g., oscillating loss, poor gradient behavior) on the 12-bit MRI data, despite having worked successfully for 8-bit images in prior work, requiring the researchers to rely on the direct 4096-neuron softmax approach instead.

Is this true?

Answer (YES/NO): YES